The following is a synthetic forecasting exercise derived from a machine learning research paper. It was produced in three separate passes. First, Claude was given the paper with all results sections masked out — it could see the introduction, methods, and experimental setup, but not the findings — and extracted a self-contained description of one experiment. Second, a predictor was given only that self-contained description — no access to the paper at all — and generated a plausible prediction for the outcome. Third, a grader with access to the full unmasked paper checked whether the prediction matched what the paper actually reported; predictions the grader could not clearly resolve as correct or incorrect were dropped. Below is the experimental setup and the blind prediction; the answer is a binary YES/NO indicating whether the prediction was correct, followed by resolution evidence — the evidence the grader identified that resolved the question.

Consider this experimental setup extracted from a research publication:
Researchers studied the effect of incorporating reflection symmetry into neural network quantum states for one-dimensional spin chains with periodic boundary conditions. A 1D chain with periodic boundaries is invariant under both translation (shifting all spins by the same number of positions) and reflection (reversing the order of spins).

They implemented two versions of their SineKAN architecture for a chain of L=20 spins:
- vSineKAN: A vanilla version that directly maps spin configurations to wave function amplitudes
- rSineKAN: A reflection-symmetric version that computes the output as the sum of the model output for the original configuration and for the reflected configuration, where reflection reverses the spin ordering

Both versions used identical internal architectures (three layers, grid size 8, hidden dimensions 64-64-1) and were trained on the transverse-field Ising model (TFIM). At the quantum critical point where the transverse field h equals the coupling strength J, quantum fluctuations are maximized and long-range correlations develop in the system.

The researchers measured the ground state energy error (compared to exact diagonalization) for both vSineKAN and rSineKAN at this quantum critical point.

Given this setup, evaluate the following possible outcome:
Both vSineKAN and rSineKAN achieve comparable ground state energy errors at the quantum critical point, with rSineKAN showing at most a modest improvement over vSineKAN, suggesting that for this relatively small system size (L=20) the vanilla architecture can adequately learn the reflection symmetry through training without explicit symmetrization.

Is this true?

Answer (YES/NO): YES